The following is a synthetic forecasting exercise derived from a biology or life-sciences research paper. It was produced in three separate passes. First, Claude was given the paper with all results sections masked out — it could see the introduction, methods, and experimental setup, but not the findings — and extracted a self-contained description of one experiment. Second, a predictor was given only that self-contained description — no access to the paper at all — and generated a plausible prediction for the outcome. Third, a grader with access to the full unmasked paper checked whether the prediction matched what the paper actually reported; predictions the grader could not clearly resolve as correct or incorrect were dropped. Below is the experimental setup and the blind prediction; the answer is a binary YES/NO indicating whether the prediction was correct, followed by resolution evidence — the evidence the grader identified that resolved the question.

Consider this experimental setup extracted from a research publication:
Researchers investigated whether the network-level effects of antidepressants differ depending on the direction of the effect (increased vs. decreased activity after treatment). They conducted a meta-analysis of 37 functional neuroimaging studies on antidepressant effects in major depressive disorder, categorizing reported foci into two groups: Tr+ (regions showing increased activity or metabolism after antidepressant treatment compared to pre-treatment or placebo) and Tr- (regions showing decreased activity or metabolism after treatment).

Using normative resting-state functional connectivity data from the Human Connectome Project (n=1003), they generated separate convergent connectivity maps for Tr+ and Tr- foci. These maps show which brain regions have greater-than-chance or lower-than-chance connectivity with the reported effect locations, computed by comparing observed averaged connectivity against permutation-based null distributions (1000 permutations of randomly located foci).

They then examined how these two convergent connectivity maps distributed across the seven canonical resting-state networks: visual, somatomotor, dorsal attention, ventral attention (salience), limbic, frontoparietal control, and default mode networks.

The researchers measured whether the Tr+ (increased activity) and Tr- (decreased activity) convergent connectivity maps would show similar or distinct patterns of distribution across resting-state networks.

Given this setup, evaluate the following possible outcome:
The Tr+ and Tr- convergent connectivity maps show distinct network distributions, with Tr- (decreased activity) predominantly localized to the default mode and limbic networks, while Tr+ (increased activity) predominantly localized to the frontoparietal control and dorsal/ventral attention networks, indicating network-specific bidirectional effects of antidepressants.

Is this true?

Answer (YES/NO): NO